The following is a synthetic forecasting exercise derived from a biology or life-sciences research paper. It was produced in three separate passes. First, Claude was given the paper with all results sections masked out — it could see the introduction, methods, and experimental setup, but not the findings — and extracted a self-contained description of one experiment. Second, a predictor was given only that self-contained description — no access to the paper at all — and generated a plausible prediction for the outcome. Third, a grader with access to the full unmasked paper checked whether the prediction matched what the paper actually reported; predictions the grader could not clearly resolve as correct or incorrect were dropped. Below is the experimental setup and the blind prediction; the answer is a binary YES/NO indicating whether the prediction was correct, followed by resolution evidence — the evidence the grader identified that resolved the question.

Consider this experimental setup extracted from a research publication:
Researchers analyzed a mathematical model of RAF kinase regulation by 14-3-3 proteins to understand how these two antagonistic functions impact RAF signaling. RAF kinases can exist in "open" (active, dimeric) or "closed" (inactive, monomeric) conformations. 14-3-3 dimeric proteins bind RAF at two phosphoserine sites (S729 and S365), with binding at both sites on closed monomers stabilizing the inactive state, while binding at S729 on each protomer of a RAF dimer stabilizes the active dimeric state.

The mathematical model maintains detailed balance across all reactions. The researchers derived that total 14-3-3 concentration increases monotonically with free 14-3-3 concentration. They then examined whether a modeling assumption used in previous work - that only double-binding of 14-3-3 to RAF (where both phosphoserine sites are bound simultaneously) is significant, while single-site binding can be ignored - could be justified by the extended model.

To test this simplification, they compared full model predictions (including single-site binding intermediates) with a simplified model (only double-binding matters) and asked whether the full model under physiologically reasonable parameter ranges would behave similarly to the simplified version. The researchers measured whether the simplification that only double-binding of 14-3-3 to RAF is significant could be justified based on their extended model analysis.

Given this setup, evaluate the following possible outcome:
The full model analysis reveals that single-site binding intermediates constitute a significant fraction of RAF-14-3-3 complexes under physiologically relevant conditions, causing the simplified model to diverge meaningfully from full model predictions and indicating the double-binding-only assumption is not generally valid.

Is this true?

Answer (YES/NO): NO